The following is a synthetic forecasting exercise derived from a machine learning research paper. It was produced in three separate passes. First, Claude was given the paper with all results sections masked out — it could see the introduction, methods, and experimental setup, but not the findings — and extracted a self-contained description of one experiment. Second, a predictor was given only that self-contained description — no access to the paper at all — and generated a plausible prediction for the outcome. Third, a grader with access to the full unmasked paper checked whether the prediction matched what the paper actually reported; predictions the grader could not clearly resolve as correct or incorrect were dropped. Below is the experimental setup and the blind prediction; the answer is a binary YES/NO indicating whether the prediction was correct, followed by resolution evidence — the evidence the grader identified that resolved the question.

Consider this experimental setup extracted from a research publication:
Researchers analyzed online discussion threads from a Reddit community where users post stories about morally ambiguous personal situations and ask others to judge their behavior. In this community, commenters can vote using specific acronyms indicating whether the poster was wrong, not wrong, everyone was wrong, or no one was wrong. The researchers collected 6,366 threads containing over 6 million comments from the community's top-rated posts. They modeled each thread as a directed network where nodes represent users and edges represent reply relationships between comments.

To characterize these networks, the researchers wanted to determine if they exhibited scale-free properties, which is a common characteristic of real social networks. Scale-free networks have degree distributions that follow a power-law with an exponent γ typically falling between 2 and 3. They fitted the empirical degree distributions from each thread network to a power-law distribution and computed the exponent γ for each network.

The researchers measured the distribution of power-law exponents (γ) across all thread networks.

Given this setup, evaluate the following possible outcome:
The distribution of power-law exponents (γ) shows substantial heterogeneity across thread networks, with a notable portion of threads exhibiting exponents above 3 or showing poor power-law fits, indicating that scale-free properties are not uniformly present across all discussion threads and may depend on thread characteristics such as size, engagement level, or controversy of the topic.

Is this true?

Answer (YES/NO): NO